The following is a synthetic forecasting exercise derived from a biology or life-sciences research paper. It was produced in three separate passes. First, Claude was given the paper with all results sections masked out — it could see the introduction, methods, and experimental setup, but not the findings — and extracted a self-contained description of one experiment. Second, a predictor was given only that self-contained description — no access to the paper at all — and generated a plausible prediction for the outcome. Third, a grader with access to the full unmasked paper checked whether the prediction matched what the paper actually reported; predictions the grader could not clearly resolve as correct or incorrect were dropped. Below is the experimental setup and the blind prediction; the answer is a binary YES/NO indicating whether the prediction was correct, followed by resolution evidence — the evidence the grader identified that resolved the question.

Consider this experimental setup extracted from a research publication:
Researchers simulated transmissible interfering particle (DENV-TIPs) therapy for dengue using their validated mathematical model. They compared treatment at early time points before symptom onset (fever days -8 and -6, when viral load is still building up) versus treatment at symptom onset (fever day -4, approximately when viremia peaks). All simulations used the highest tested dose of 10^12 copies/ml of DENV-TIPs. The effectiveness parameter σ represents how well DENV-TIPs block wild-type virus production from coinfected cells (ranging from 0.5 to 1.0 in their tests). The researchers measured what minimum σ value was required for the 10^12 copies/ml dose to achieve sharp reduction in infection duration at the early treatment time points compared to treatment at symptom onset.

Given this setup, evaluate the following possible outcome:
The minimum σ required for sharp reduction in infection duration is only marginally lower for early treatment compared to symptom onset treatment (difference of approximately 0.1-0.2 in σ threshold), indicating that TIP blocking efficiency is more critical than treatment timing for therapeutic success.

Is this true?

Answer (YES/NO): YES